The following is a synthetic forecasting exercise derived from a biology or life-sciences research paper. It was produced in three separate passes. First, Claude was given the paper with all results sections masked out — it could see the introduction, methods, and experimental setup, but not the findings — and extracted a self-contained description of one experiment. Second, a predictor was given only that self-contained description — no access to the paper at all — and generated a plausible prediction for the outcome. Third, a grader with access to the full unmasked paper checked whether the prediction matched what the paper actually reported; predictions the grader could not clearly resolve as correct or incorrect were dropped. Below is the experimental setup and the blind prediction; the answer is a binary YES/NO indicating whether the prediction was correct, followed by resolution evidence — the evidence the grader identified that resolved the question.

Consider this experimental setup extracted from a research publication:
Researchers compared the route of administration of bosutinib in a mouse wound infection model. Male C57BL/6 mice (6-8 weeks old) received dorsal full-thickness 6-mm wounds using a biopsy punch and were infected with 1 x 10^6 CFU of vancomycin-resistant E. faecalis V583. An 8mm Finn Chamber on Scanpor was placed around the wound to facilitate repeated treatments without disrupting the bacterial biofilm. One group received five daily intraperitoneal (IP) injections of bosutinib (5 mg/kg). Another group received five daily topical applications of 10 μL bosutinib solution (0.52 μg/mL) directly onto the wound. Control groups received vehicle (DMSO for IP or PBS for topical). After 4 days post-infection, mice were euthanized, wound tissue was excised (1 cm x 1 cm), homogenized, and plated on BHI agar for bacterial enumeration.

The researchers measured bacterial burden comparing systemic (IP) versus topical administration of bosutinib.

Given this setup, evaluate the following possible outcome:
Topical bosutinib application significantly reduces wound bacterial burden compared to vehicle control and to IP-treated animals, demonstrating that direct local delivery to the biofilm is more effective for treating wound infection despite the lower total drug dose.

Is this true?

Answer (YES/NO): NO